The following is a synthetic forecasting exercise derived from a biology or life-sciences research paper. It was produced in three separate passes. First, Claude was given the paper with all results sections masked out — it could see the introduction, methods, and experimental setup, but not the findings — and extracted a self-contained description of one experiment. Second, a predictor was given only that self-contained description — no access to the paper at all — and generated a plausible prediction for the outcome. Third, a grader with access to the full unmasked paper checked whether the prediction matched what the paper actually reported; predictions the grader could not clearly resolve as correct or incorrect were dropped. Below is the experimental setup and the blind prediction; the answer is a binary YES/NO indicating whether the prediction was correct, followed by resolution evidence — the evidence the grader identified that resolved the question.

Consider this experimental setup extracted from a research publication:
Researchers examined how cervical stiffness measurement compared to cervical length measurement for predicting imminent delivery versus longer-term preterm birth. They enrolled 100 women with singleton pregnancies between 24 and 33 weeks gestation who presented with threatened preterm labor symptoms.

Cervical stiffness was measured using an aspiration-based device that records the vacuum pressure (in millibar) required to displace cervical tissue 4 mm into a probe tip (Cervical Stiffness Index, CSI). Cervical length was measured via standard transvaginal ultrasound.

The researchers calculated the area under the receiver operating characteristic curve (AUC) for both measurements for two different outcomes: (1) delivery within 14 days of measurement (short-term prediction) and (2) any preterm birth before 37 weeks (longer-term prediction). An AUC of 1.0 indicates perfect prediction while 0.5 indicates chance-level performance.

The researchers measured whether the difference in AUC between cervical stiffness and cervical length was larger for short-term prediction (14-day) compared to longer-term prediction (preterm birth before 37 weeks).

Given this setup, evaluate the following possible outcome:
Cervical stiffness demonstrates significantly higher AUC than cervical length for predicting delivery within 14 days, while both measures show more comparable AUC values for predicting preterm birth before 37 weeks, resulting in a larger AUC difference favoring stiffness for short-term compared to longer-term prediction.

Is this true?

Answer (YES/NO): NO